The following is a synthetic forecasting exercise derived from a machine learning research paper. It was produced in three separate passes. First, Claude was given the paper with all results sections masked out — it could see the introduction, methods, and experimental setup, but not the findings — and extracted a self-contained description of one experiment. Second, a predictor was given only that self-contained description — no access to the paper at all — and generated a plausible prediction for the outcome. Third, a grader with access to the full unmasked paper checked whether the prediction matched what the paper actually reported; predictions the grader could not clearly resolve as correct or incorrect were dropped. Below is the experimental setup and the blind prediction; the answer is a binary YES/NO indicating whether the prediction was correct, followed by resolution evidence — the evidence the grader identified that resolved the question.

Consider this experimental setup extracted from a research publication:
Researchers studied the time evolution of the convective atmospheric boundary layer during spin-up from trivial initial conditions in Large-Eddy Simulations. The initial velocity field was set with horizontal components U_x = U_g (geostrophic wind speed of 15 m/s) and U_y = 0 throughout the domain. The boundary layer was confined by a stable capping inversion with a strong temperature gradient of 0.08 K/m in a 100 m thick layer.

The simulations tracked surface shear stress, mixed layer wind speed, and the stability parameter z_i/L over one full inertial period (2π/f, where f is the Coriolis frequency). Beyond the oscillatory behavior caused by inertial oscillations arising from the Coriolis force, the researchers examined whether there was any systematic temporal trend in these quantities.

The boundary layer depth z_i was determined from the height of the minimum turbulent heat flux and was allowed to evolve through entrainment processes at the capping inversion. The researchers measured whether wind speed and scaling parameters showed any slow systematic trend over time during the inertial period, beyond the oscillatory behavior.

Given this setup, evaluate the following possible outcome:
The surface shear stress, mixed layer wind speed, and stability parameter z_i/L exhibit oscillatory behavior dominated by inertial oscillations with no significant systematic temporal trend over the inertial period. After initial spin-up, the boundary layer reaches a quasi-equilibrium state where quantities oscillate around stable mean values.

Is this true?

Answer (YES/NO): NO